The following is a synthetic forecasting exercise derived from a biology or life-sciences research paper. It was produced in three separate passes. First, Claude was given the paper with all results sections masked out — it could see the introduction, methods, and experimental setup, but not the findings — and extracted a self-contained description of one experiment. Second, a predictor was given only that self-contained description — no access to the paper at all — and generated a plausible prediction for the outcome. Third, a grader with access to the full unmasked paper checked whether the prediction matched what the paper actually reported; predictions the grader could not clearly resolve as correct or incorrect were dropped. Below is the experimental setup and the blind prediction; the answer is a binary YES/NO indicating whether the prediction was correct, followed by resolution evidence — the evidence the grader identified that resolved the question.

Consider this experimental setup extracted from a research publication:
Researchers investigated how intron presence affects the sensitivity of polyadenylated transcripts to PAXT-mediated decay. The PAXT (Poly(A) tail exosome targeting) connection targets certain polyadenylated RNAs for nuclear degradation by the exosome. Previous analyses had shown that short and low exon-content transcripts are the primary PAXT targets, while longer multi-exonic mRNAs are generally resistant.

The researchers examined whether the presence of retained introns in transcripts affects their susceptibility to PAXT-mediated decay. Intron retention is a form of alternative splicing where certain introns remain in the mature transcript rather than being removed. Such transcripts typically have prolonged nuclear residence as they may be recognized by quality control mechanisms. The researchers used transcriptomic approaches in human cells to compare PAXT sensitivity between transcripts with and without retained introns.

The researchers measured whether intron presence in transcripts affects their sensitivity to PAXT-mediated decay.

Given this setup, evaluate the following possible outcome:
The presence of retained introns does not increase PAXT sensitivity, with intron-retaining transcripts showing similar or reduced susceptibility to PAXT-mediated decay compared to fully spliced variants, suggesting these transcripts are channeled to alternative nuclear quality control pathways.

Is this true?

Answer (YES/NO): NO